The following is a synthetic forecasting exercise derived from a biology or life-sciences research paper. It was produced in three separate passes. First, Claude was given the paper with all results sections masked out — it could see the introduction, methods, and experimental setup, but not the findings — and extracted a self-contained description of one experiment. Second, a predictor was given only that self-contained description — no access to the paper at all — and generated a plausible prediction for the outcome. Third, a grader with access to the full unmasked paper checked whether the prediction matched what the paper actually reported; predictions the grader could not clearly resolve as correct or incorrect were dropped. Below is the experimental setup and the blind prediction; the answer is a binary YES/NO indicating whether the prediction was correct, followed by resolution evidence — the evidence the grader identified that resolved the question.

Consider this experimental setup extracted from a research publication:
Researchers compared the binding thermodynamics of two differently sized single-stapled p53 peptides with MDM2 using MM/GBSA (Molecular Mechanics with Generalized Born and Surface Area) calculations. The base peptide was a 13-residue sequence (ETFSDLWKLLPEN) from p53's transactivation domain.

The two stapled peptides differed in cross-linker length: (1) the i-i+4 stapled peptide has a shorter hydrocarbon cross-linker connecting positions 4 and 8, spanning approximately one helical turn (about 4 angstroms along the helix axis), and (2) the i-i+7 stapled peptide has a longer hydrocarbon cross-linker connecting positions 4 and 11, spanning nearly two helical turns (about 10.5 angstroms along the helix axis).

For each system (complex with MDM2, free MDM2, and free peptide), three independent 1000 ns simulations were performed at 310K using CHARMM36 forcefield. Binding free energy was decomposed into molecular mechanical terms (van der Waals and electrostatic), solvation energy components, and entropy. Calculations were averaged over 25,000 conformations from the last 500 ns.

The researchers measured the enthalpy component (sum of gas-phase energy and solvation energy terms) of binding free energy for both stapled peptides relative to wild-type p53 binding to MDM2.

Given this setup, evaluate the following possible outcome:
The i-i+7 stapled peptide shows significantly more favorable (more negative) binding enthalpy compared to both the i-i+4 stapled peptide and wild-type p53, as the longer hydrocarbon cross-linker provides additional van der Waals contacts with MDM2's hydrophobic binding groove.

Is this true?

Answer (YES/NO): NO